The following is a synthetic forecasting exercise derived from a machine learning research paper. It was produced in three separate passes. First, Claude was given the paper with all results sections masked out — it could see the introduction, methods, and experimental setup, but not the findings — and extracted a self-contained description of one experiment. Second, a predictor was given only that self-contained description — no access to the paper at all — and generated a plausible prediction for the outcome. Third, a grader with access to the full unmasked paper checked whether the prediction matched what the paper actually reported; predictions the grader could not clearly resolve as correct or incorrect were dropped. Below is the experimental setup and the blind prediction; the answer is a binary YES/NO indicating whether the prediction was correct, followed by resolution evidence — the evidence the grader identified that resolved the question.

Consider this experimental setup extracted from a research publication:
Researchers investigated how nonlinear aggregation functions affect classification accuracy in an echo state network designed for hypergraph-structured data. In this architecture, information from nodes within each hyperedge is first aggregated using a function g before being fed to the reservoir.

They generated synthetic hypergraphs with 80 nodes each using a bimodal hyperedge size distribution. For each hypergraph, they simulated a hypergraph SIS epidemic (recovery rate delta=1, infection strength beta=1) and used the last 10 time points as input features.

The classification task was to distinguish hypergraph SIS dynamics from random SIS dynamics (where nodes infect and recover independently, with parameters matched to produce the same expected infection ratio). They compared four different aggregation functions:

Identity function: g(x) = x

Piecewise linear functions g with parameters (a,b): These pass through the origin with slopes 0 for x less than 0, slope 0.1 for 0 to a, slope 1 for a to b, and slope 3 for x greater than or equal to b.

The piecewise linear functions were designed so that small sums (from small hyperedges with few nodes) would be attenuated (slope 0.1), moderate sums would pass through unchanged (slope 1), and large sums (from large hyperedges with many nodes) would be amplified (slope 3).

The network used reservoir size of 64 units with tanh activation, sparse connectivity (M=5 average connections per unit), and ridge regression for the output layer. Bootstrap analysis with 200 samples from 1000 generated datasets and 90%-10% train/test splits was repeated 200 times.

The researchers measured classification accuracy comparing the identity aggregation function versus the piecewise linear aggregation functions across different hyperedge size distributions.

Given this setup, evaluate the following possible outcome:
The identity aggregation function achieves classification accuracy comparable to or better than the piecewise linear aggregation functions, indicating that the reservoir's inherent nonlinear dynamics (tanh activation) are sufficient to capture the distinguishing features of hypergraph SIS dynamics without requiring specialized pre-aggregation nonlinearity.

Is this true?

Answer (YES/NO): NO